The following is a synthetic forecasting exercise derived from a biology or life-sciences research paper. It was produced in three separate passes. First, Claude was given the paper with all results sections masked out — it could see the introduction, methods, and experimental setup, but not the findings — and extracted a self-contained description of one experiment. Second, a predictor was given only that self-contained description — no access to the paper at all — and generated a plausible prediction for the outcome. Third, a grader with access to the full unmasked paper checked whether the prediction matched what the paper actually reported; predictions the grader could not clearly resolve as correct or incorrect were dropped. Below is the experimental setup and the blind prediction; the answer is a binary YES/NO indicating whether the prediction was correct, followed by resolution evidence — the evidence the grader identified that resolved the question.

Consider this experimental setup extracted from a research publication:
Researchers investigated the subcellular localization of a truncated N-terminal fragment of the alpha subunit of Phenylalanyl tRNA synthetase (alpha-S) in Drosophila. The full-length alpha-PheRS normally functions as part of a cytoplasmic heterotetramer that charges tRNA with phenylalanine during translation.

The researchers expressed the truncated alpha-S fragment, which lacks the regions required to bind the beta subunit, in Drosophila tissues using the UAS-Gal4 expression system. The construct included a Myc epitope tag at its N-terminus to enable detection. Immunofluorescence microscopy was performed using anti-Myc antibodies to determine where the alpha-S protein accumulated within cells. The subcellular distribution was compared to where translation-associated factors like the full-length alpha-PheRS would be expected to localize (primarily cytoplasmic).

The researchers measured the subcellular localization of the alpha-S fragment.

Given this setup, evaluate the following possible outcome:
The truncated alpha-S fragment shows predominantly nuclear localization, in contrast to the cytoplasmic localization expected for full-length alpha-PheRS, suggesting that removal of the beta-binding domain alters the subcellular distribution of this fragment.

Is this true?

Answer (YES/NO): YES